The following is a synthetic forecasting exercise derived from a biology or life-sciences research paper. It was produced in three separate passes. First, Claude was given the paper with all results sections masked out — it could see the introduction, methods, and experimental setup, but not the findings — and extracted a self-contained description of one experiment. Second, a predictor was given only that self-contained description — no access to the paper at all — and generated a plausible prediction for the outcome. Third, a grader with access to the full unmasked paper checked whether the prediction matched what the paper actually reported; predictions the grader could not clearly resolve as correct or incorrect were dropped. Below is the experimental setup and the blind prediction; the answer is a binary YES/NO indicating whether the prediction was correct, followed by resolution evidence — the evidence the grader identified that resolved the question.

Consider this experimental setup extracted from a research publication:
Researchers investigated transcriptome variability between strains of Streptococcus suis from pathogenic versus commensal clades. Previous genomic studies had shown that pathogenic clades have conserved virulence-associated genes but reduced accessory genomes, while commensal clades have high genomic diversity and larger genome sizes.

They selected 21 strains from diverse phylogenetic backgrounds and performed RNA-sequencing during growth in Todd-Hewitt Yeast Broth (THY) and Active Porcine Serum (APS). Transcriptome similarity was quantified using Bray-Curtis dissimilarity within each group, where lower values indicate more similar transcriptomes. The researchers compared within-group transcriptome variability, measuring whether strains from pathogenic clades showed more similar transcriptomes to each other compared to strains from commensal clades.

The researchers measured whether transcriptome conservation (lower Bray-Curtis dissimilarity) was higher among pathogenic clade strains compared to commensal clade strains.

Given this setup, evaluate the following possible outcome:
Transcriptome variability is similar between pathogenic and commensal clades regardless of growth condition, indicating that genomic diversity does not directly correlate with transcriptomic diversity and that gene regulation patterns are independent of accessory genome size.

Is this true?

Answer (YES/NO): NO